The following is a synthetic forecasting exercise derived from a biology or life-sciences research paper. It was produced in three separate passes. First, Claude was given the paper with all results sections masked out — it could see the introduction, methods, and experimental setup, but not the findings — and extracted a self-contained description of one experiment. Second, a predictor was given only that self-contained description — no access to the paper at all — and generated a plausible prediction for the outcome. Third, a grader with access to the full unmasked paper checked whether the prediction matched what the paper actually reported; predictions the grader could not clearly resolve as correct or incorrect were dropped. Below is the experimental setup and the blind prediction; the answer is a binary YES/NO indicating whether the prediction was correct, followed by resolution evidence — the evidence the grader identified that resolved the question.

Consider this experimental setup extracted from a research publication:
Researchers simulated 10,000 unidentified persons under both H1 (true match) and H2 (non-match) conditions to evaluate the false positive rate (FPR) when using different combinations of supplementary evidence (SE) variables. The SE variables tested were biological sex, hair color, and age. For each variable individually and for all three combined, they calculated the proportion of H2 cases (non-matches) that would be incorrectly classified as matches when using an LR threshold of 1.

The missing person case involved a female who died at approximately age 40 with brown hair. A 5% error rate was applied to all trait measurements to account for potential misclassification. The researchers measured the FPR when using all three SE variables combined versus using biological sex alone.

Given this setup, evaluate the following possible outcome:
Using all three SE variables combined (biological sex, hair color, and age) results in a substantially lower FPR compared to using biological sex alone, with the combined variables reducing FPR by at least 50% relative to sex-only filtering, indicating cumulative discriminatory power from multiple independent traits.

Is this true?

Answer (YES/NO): YES